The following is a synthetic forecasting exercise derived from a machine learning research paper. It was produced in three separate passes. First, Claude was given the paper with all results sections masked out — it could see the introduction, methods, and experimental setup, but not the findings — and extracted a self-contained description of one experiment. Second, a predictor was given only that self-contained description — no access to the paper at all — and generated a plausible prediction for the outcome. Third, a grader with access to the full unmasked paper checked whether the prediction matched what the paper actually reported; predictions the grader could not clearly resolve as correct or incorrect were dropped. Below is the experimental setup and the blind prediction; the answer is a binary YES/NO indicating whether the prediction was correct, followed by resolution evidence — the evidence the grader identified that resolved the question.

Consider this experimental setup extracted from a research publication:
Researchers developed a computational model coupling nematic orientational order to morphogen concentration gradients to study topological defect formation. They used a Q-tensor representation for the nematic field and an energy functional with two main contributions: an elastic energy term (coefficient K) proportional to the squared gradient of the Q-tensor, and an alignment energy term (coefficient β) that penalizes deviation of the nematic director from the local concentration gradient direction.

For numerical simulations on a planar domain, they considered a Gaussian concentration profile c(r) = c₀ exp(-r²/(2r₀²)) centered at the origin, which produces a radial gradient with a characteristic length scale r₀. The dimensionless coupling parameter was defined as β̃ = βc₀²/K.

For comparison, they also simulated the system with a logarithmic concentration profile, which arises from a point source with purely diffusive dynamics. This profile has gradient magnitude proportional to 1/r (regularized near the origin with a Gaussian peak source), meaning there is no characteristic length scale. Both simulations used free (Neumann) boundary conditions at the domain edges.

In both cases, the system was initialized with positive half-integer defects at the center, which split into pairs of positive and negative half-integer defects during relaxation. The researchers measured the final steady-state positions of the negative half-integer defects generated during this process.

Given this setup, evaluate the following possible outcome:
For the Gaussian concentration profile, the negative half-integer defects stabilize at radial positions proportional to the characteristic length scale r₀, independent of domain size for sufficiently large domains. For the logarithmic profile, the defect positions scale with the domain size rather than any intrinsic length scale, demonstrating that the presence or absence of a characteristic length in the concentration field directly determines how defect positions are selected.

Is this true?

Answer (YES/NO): NO